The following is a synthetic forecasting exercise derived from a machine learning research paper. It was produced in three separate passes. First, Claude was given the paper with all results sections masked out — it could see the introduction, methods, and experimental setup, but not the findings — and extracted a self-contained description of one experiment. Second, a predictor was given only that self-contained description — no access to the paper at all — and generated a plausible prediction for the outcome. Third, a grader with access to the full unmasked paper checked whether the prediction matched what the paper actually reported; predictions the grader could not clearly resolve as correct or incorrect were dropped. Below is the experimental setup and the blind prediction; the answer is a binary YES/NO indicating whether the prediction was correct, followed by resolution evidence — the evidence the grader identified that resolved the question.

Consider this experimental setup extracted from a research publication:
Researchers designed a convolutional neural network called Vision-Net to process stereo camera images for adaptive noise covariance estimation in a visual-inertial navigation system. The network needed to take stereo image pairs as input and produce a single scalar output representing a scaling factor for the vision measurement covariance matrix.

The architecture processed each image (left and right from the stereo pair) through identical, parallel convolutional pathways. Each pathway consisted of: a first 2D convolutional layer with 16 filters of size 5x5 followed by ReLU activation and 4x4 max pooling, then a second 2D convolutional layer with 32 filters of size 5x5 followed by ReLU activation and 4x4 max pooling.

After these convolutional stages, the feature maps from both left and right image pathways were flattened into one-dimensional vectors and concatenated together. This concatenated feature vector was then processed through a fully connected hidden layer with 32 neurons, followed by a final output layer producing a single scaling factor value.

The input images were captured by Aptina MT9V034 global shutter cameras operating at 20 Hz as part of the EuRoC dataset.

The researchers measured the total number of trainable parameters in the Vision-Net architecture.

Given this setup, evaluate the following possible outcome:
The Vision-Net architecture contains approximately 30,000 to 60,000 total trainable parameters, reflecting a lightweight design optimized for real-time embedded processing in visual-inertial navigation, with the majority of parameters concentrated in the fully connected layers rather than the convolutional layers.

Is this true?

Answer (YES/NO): NO